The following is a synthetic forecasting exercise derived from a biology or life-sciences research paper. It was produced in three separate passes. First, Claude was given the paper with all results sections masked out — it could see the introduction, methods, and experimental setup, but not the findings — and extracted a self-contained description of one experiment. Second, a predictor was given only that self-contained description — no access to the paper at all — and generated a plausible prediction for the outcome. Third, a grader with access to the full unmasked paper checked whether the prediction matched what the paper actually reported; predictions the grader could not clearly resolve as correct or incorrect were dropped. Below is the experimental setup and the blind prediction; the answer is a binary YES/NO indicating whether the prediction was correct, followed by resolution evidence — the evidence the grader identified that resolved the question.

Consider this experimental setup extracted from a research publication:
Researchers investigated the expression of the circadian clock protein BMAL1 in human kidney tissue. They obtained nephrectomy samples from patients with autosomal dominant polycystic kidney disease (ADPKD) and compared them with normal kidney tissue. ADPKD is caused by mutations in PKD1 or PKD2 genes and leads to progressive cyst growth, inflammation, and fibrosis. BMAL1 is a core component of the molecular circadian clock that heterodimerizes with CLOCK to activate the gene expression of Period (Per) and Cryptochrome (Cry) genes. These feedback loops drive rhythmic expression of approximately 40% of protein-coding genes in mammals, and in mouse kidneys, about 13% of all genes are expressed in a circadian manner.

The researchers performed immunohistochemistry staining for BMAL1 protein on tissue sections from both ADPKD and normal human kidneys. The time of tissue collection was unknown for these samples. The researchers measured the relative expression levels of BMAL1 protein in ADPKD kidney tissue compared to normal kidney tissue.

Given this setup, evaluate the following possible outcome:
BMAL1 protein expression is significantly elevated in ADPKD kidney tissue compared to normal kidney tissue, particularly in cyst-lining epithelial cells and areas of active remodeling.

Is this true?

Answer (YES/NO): NO